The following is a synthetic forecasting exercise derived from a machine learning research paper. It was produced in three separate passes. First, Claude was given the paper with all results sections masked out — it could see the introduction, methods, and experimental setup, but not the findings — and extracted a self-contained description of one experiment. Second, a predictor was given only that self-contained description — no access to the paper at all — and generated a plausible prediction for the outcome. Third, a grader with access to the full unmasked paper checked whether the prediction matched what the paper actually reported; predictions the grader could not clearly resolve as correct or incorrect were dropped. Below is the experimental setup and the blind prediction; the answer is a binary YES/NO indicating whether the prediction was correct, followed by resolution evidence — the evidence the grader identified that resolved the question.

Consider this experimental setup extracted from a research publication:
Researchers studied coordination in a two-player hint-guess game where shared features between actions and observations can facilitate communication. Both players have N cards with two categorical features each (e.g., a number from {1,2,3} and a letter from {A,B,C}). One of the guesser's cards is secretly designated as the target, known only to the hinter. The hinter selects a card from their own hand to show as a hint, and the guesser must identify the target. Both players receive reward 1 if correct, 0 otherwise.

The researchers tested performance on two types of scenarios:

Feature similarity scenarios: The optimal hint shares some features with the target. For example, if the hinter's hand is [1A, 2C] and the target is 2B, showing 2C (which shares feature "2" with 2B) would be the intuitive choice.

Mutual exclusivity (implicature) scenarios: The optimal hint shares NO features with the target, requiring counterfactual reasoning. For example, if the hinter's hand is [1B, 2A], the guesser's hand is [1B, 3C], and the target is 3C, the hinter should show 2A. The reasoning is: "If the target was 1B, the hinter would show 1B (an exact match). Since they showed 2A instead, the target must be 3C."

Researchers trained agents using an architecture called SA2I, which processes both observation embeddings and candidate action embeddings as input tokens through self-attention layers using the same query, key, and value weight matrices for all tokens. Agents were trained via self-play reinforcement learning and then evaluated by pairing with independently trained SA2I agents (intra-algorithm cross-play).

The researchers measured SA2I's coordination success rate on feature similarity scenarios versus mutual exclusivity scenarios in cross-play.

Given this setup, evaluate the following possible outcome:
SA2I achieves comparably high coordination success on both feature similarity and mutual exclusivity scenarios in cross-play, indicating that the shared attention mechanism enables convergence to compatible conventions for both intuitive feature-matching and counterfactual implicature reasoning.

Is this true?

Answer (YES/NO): YES